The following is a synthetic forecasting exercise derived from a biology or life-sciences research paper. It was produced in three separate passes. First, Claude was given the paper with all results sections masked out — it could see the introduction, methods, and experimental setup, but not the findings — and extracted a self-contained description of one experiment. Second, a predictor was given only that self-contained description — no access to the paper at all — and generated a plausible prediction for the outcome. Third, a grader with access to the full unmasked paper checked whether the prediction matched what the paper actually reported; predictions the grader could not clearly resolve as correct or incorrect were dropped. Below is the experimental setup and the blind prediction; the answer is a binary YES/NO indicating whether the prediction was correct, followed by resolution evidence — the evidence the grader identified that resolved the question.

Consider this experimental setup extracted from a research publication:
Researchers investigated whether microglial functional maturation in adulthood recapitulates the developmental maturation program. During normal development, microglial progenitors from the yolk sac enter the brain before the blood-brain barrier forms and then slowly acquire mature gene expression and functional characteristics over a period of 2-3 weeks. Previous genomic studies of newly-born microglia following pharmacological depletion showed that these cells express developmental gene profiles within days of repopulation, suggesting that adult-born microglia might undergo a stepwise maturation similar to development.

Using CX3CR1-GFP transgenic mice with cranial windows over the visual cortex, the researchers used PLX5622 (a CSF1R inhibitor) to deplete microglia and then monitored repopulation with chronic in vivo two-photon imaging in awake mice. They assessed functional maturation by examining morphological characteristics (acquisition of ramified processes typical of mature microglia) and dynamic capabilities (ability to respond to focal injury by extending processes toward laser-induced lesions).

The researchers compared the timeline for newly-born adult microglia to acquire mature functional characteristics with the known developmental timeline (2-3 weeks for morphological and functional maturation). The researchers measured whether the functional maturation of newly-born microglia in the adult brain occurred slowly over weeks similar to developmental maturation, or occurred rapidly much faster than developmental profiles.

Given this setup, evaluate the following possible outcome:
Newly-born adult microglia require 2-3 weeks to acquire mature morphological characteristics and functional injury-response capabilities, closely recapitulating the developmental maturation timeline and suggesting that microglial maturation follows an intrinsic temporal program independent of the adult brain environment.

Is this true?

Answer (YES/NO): NO